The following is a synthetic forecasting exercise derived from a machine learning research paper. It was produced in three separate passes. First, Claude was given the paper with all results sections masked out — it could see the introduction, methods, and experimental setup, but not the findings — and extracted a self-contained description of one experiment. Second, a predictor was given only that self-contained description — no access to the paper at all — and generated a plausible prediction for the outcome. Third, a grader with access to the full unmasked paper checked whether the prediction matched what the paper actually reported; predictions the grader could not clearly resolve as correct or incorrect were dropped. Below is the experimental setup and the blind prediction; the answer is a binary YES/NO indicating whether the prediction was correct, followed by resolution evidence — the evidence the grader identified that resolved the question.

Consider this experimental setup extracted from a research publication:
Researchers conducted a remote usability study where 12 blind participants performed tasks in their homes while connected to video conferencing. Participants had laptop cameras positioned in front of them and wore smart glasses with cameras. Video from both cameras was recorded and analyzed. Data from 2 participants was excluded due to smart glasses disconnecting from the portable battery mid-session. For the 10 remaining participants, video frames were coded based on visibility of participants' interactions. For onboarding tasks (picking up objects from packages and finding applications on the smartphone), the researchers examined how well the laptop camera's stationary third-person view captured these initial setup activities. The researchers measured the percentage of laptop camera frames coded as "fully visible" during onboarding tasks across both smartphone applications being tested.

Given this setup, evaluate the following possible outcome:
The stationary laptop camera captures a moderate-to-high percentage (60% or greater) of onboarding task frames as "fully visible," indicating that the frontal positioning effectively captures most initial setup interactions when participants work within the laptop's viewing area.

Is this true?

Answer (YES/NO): NO